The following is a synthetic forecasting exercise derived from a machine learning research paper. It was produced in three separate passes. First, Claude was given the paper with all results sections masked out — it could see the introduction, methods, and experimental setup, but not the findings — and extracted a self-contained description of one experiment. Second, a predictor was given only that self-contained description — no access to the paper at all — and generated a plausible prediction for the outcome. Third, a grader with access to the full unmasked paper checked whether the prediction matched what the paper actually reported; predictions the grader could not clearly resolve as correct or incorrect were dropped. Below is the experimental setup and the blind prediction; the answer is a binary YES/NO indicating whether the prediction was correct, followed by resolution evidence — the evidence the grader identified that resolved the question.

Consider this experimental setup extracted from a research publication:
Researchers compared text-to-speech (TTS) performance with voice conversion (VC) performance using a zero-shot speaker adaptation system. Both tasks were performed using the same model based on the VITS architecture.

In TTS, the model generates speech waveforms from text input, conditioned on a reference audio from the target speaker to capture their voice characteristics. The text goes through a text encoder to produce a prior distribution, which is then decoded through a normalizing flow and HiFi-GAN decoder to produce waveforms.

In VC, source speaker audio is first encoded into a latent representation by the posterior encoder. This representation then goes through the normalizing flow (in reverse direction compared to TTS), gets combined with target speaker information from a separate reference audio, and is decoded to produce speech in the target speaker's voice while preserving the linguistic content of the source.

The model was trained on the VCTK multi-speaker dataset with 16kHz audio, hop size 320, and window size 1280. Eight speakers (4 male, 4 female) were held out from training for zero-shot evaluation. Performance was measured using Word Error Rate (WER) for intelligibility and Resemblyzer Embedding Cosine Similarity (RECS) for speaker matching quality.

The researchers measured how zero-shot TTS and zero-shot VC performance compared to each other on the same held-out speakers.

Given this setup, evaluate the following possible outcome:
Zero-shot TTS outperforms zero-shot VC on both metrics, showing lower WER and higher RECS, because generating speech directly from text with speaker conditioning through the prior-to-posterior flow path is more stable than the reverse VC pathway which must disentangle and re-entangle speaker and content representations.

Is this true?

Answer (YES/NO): NO